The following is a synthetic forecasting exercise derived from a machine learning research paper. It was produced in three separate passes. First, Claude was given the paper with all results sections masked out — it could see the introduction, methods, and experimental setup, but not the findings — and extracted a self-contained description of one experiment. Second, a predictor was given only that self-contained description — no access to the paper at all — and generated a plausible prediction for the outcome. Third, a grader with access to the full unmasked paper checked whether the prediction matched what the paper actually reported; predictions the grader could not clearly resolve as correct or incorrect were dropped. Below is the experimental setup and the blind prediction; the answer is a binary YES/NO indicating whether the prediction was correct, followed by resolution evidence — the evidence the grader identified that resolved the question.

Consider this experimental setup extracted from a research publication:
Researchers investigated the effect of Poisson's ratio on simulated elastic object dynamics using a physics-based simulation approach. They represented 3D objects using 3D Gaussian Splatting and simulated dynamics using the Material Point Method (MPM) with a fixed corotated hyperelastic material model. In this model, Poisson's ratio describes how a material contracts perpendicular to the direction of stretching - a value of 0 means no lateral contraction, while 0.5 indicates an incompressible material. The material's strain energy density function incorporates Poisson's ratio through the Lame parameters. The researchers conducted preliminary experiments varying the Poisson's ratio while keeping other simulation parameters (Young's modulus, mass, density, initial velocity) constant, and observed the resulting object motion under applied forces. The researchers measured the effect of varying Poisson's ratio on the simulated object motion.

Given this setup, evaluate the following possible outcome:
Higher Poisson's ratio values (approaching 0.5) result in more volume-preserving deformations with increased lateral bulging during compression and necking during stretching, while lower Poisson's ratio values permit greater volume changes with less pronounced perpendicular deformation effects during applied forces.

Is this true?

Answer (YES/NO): NO